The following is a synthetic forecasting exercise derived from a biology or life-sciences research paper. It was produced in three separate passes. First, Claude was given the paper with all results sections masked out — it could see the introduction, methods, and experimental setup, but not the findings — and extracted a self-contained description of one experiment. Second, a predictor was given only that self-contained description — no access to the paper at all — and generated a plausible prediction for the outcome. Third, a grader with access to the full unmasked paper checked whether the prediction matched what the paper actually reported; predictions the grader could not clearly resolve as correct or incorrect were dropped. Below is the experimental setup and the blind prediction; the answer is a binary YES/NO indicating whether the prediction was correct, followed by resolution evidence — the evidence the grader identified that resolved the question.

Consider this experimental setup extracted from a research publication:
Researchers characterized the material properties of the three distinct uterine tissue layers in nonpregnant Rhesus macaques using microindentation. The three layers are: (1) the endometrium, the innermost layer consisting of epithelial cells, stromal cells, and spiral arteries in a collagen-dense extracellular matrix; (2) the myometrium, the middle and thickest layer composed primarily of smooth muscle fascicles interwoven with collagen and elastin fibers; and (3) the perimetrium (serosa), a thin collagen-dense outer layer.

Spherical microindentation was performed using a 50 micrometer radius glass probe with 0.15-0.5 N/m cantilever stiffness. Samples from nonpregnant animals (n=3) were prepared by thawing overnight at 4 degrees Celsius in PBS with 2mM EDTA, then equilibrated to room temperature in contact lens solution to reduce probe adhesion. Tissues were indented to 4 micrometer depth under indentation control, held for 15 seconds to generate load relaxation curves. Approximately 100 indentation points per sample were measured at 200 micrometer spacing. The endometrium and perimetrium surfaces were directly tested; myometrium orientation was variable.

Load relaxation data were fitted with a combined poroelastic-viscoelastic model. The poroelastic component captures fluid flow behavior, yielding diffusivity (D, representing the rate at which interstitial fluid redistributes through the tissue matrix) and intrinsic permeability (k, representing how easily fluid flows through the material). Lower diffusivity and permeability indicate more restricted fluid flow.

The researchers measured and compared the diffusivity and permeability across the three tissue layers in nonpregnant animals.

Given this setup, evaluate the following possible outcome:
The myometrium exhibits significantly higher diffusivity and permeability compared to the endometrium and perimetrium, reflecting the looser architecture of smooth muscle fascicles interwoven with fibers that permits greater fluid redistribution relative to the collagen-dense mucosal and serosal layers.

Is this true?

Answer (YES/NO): NO